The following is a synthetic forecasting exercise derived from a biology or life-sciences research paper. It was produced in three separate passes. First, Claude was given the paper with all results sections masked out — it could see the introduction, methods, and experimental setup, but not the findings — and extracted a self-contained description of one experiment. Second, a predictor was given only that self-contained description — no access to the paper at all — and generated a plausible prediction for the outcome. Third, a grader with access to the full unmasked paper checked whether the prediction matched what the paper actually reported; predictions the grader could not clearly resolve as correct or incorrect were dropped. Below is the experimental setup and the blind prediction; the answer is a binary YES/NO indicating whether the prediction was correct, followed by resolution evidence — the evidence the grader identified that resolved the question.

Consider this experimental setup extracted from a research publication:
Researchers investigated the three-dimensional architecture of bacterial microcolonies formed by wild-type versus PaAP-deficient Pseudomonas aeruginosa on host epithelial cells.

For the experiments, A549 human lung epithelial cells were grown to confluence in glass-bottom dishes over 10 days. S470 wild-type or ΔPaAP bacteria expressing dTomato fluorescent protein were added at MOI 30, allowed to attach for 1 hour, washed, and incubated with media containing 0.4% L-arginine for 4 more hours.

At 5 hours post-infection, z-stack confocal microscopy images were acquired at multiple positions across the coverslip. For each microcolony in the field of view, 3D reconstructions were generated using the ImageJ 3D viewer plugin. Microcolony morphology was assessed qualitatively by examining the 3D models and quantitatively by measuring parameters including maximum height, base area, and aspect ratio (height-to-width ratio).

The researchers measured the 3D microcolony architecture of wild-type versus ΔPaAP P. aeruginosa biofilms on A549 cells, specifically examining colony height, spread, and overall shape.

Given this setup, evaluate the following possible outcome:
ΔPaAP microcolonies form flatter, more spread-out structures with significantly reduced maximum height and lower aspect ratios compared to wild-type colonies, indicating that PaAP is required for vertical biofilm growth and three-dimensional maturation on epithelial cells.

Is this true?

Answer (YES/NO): NO